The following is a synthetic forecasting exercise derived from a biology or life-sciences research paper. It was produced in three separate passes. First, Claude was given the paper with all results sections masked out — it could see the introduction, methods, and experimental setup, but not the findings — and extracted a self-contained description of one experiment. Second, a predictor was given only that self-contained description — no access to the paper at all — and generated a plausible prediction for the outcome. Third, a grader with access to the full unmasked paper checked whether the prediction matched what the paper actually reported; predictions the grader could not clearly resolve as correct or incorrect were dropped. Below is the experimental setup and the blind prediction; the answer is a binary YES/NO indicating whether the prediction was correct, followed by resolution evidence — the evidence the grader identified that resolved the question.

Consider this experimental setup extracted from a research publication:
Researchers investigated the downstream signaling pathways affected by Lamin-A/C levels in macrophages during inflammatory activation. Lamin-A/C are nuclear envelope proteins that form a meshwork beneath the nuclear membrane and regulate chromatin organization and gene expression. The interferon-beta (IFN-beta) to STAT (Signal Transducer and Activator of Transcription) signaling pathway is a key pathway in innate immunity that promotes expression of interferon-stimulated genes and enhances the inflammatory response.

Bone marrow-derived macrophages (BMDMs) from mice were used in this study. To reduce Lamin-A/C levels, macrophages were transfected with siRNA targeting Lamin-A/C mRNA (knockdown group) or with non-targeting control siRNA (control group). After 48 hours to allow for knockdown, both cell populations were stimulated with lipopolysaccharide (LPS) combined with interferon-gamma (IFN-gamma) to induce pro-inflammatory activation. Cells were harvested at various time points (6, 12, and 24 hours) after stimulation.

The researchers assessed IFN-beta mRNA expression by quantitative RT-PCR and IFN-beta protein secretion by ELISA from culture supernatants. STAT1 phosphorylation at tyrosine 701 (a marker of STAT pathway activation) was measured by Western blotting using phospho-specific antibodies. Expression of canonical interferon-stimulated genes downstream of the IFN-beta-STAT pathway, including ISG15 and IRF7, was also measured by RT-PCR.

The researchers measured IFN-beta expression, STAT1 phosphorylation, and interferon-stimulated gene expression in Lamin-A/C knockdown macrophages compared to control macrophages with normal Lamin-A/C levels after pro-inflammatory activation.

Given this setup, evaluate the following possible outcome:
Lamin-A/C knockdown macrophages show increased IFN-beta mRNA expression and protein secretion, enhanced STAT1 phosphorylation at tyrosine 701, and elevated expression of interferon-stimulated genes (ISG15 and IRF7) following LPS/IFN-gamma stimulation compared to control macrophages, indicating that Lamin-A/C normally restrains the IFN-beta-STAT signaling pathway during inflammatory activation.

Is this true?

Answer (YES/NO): YES